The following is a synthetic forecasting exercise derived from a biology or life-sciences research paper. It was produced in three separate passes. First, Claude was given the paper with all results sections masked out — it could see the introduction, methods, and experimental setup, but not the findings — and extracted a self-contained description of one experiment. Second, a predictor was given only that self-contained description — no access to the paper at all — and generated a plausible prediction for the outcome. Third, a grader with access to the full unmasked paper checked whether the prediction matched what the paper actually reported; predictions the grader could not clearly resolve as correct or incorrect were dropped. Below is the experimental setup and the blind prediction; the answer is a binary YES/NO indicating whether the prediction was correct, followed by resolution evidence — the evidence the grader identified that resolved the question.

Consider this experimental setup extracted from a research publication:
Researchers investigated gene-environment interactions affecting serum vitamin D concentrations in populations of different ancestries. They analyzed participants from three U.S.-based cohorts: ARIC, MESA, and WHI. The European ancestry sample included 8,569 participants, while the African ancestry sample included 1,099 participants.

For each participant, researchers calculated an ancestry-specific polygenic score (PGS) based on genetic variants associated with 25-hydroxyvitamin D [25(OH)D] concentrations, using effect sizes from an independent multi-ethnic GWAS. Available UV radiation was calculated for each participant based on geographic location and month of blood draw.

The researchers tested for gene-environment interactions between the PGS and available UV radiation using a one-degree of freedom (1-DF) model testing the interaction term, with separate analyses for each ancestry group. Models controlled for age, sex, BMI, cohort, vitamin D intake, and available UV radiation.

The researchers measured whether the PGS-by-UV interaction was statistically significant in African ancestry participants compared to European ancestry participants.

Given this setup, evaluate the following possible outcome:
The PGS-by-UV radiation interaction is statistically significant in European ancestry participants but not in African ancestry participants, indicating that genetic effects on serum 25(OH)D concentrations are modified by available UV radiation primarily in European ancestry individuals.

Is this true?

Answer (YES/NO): YES